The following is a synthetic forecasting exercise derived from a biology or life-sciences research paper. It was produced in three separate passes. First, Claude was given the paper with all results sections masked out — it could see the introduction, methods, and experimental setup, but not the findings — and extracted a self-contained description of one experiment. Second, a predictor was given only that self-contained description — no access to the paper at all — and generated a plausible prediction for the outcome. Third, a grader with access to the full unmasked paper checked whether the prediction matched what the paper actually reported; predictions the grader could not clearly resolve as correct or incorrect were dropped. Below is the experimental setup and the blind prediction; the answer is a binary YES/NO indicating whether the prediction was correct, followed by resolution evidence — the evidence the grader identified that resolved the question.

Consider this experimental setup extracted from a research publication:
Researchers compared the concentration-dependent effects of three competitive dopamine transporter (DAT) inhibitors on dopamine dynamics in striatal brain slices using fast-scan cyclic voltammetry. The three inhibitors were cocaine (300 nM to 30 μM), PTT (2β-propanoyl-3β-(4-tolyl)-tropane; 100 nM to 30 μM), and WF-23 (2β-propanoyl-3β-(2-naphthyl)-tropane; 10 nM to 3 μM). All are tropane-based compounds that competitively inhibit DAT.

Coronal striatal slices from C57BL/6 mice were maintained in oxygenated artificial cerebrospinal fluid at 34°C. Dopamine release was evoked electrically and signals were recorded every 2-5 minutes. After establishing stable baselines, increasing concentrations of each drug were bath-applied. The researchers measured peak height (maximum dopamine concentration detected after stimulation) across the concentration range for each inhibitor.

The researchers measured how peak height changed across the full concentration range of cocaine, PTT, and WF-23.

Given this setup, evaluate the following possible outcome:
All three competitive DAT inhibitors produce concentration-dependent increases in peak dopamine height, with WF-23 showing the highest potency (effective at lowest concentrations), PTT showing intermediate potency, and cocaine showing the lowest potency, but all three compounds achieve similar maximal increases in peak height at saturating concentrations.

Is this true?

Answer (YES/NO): NO